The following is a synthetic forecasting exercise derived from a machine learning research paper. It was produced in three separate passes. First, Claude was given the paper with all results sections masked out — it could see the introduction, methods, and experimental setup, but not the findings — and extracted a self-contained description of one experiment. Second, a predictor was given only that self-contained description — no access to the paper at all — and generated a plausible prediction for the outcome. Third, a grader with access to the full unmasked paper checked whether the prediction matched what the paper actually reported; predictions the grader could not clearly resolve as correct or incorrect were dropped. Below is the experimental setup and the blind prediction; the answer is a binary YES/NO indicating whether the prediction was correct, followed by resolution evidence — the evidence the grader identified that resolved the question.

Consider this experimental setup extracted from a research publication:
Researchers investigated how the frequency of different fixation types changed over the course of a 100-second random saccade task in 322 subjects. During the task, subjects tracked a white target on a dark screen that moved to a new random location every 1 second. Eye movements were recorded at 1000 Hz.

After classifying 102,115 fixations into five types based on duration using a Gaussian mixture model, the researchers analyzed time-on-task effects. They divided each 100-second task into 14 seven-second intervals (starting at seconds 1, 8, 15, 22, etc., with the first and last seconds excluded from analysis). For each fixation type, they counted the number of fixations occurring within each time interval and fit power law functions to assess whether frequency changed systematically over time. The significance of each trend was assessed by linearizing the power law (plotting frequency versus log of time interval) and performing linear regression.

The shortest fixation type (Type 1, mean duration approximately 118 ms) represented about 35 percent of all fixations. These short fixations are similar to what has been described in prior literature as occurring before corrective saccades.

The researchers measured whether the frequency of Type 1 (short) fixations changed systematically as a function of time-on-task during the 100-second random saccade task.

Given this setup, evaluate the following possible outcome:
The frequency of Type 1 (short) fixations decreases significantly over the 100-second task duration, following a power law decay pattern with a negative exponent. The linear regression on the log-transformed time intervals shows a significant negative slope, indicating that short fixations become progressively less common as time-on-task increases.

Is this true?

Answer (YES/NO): NO